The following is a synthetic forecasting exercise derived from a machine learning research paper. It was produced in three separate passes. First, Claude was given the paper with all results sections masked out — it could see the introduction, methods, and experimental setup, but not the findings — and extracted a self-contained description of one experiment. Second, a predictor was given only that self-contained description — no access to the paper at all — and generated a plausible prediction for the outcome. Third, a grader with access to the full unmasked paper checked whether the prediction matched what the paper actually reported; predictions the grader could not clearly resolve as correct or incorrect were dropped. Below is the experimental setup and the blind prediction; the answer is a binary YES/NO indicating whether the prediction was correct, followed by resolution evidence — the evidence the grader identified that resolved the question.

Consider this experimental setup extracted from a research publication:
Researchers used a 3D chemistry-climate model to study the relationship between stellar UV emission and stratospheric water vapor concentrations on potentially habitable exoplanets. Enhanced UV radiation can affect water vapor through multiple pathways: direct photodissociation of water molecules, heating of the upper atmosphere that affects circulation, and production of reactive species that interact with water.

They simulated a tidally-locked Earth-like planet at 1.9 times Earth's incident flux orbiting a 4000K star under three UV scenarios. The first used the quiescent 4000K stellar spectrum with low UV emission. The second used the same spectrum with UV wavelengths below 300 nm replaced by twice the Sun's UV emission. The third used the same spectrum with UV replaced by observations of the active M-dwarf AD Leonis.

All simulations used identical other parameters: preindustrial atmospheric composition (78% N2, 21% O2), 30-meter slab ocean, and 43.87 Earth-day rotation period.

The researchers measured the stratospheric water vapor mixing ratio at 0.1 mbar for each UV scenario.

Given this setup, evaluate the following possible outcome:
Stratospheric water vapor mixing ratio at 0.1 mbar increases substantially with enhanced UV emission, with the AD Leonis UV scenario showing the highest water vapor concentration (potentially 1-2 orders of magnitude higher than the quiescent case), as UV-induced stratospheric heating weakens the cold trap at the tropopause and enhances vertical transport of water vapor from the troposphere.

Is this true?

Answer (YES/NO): NO